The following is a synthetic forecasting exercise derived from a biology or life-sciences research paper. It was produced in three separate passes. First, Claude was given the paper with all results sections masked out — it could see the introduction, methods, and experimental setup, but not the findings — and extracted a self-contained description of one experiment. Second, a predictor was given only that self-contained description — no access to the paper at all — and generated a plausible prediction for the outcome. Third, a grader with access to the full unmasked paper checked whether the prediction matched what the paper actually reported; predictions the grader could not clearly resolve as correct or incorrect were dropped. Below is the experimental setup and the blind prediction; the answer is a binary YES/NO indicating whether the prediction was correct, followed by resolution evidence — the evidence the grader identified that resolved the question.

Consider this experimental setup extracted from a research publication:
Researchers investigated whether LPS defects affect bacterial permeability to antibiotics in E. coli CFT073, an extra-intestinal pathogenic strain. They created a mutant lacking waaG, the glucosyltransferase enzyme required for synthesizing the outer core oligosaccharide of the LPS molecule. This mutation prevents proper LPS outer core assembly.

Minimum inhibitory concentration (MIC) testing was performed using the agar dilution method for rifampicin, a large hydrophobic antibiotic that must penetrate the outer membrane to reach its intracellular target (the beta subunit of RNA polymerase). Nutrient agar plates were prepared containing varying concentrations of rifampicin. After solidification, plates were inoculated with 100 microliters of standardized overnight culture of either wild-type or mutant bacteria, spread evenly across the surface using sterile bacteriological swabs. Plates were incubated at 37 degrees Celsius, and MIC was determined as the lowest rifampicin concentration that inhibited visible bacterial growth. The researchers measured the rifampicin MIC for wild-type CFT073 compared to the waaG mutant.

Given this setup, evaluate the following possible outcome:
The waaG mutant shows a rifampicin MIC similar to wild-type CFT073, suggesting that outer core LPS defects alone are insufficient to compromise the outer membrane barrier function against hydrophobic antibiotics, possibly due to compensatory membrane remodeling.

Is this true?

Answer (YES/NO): NO